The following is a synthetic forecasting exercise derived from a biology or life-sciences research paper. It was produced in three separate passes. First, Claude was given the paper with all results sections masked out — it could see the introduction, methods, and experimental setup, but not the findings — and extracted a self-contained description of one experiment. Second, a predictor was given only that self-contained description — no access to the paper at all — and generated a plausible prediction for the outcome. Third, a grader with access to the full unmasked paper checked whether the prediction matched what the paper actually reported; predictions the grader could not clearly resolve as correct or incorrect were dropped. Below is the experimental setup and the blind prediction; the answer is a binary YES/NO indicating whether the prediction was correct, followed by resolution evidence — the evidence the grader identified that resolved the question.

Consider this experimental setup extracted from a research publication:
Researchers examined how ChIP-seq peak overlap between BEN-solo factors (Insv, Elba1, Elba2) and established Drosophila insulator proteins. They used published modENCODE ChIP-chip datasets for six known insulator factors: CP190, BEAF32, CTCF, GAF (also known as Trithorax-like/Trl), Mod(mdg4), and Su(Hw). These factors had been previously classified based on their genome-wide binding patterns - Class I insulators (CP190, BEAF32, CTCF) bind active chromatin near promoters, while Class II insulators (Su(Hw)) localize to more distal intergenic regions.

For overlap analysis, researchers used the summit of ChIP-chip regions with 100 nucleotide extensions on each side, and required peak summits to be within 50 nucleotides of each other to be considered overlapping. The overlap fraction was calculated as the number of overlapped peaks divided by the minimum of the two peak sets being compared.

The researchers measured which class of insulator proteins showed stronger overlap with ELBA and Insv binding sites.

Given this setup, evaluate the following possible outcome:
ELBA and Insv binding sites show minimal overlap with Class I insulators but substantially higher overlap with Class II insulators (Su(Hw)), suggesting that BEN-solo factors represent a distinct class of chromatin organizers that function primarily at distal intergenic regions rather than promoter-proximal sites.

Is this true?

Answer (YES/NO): NO